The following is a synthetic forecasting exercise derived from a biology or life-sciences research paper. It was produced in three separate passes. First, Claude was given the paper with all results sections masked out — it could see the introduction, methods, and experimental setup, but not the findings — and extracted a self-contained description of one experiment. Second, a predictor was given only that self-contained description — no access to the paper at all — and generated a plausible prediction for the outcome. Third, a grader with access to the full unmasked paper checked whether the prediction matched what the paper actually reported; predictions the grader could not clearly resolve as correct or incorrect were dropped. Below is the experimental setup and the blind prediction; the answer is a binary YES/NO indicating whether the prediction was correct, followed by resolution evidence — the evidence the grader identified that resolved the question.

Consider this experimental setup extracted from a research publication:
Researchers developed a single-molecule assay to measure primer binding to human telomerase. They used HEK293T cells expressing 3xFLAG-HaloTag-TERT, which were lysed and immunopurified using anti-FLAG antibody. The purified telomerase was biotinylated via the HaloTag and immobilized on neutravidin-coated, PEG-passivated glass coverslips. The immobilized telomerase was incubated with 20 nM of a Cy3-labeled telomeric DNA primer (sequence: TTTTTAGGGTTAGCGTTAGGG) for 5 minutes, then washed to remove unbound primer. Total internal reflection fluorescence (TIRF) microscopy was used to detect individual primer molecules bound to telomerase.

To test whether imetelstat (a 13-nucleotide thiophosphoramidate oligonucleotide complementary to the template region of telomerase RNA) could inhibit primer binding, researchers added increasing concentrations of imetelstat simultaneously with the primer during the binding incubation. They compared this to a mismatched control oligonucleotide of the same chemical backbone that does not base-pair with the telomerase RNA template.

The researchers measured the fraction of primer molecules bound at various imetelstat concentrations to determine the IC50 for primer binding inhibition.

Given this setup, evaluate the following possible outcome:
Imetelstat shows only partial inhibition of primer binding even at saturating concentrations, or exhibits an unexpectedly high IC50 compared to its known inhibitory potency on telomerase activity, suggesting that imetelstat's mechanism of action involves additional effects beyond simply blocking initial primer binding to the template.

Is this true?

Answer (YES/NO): NO